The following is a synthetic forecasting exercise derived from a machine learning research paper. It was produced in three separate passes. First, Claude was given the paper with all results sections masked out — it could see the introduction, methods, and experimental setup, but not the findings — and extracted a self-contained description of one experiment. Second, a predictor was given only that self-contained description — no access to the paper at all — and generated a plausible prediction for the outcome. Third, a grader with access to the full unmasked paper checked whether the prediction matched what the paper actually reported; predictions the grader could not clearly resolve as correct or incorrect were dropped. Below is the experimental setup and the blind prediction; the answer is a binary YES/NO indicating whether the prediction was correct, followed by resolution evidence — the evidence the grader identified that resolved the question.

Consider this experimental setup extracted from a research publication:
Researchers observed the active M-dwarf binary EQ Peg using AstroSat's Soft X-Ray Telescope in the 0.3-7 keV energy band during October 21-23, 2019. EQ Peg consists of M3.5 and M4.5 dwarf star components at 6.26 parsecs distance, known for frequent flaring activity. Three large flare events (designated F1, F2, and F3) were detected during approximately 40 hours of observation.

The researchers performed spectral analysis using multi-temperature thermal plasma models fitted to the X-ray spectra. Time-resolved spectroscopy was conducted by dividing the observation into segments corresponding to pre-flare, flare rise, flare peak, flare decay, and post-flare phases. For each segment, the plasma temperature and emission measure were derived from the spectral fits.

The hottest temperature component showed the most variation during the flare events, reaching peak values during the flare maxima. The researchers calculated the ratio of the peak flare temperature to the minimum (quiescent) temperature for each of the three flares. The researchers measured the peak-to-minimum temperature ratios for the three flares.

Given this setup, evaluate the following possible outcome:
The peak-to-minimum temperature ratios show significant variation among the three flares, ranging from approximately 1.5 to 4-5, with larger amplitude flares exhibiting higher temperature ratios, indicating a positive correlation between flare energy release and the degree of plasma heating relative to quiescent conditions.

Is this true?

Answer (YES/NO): NO